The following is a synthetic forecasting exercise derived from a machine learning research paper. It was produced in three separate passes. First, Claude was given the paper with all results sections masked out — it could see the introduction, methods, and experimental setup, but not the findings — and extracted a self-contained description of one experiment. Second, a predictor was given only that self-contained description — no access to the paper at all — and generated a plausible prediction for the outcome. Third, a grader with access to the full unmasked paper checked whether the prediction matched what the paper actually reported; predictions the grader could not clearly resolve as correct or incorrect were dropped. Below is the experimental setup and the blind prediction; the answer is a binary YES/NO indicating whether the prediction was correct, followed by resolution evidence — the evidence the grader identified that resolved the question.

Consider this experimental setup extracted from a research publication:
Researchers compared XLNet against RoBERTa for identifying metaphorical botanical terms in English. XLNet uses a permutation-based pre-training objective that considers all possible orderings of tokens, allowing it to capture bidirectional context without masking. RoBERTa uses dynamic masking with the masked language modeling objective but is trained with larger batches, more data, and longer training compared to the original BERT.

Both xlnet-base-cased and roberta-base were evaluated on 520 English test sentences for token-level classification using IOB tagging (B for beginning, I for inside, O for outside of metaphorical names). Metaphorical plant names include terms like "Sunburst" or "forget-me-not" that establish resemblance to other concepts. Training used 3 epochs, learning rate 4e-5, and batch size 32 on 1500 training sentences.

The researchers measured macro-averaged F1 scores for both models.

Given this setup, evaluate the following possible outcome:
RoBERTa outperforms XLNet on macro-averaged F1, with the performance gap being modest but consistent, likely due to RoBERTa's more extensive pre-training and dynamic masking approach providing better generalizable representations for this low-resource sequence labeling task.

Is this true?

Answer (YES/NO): YES